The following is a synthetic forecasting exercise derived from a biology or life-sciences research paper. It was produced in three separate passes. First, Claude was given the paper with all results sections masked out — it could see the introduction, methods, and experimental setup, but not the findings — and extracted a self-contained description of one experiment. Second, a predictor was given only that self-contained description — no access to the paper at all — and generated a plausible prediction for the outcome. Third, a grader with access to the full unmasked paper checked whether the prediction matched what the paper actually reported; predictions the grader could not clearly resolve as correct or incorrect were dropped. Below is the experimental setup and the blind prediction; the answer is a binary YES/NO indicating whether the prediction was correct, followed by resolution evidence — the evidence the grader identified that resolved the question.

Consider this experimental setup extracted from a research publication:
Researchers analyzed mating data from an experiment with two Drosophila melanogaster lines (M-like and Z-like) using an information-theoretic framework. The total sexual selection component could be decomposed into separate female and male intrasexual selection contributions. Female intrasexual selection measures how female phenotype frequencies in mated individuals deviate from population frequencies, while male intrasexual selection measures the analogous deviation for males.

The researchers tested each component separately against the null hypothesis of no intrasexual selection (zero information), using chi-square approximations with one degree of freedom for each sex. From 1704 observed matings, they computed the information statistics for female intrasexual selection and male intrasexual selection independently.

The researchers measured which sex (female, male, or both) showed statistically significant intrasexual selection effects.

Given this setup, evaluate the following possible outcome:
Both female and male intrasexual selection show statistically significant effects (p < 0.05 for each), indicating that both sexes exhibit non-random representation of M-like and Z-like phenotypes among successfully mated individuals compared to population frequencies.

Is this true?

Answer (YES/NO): NO